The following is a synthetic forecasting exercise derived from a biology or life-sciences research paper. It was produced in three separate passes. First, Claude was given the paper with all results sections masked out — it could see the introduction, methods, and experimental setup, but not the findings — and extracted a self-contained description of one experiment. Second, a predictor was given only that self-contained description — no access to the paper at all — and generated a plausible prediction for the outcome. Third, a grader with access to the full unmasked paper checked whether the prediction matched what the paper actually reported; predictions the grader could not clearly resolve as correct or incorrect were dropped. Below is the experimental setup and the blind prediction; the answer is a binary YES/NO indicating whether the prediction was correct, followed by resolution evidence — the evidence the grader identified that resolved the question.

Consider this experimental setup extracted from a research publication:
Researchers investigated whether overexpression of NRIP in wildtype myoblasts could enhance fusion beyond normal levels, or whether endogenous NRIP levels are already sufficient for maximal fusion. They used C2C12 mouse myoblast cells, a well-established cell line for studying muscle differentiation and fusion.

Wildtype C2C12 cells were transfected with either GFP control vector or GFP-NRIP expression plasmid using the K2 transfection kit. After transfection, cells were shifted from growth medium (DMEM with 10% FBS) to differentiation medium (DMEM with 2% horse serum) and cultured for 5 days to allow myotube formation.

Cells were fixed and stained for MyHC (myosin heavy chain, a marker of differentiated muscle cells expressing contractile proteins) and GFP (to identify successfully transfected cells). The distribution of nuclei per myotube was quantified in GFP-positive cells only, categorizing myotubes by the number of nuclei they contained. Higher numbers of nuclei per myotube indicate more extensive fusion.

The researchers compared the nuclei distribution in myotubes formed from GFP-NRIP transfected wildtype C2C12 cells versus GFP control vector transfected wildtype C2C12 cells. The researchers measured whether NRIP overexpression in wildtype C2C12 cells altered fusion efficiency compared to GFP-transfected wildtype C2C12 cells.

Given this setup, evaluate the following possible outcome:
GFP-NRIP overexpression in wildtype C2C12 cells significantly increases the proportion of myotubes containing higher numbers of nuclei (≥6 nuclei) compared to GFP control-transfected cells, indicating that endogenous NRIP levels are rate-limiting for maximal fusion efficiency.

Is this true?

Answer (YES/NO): YES